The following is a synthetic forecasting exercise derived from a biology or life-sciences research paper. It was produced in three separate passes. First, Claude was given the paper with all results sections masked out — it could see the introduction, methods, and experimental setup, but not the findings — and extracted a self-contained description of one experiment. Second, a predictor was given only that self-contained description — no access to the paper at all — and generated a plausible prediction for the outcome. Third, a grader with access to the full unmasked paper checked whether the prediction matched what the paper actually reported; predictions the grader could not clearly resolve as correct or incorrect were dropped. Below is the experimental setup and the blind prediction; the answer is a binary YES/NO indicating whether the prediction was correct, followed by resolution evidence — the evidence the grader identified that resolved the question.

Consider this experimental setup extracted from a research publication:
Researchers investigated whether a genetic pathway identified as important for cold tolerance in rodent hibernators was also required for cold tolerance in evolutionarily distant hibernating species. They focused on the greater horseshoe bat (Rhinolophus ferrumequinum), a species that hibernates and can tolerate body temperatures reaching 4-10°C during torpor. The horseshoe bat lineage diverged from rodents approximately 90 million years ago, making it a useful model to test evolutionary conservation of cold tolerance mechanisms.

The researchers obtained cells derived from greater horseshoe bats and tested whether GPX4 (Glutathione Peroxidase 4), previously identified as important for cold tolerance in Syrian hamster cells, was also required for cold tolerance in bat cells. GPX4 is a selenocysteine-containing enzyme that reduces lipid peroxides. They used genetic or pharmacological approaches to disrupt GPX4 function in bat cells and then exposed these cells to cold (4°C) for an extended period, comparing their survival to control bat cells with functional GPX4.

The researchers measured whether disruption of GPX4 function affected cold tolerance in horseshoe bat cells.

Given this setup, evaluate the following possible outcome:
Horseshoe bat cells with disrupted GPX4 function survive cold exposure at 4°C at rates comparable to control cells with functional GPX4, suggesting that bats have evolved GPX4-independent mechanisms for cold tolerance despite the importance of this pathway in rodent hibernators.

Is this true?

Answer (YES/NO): NO